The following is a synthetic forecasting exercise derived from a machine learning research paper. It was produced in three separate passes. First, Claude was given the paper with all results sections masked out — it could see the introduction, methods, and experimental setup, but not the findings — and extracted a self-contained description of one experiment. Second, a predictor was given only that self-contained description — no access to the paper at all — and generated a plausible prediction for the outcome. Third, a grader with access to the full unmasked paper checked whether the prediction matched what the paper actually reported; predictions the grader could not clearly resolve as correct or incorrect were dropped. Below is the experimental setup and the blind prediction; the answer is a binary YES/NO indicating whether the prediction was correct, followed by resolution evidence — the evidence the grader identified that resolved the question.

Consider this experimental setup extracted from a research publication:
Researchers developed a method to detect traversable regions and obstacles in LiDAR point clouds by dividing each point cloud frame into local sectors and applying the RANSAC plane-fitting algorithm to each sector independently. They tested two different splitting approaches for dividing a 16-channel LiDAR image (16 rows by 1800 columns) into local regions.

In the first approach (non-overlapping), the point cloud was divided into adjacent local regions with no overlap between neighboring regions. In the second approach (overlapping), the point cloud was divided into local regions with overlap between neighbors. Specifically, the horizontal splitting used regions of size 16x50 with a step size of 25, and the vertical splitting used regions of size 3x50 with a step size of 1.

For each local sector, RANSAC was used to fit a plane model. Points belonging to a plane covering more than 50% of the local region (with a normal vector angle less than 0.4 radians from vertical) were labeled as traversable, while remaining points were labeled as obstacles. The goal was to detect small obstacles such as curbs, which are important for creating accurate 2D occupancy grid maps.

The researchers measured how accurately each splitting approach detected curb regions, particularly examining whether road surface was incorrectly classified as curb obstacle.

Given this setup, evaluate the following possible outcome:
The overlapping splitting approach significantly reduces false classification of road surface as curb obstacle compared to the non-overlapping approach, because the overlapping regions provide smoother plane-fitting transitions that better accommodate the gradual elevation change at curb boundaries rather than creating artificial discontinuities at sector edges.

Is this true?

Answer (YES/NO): YES